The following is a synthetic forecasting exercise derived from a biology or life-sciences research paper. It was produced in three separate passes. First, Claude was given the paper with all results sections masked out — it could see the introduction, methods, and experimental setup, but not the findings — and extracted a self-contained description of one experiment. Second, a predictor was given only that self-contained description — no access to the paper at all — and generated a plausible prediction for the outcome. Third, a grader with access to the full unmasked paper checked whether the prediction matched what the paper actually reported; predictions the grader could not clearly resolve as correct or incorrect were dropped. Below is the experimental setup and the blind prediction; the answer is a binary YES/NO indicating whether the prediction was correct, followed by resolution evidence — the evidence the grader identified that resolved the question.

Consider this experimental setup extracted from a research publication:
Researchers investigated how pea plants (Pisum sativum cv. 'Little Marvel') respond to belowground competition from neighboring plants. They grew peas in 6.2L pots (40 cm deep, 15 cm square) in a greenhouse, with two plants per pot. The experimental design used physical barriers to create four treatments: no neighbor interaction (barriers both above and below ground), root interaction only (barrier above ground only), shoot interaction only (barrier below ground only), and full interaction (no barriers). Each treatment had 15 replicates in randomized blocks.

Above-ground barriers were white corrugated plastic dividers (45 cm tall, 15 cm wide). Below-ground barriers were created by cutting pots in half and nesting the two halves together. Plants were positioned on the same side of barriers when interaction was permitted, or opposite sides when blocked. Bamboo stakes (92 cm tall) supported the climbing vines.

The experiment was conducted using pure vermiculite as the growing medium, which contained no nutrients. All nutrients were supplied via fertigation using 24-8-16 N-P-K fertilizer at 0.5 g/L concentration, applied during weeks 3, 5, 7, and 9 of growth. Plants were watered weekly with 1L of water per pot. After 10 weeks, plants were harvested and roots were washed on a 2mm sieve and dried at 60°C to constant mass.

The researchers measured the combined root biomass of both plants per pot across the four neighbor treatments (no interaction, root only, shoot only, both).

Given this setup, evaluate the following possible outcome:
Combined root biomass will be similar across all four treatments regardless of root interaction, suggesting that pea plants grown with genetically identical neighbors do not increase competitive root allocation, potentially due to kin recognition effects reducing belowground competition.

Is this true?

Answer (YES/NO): YES